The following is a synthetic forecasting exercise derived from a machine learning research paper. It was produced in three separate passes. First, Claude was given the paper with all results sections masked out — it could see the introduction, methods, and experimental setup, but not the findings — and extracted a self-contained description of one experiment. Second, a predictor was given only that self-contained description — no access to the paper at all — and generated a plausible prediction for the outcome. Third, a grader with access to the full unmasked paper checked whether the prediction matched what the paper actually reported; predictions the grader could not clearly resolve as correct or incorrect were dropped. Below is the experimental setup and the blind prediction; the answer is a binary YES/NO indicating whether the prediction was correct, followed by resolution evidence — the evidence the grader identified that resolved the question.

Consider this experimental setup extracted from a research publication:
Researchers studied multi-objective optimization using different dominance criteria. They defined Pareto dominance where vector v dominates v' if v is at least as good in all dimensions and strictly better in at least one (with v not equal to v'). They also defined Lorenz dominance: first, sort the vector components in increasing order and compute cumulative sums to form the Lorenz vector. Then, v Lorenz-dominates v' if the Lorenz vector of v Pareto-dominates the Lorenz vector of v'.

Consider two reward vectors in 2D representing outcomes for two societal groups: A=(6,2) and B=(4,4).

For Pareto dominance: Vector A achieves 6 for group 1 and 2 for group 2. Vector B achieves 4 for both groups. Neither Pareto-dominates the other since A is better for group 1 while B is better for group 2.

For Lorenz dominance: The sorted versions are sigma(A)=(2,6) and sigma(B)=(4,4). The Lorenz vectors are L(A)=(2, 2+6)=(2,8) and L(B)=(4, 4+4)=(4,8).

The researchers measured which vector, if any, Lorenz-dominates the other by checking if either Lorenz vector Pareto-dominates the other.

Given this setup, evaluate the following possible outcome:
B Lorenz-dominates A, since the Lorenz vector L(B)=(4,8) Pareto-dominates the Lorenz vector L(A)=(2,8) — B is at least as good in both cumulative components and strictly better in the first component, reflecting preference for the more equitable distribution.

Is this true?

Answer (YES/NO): YES